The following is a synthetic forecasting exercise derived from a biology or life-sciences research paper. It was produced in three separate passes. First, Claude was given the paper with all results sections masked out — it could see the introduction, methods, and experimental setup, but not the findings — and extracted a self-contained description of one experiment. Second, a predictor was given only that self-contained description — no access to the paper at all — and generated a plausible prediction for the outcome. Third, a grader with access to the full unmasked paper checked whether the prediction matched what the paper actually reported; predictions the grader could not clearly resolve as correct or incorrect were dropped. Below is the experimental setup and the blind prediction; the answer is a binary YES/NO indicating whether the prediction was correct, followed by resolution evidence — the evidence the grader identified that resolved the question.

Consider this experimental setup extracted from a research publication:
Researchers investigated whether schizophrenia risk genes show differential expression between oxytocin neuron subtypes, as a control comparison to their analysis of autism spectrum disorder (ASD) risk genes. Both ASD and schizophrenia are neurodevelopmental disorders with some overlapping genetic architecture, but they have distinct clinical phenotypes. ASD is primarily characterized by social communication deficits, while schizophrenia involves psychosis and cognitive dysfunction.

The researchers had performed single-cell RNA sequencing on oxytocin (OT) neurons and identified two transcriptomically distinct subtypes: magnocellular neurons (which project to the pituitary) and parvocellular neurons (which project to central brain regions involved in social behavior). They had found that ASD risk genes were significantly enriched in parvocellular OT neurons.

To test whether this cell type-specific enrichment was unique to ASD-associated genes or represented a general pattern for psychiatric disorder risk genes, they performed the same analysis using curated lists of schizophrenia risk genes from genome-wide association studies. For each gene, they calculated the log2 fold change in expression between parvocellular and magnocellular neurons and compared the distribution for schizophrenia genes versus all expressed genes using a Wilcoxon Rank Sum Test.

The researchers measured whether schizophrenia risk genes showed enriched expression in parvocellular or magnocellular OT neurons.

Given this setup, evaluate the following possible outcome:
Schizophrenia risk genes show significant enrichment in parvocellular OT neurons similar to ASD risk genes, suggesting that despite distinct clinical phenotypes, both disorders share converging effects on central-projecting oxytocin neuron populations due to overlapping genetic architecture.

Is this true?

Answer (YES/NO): NO